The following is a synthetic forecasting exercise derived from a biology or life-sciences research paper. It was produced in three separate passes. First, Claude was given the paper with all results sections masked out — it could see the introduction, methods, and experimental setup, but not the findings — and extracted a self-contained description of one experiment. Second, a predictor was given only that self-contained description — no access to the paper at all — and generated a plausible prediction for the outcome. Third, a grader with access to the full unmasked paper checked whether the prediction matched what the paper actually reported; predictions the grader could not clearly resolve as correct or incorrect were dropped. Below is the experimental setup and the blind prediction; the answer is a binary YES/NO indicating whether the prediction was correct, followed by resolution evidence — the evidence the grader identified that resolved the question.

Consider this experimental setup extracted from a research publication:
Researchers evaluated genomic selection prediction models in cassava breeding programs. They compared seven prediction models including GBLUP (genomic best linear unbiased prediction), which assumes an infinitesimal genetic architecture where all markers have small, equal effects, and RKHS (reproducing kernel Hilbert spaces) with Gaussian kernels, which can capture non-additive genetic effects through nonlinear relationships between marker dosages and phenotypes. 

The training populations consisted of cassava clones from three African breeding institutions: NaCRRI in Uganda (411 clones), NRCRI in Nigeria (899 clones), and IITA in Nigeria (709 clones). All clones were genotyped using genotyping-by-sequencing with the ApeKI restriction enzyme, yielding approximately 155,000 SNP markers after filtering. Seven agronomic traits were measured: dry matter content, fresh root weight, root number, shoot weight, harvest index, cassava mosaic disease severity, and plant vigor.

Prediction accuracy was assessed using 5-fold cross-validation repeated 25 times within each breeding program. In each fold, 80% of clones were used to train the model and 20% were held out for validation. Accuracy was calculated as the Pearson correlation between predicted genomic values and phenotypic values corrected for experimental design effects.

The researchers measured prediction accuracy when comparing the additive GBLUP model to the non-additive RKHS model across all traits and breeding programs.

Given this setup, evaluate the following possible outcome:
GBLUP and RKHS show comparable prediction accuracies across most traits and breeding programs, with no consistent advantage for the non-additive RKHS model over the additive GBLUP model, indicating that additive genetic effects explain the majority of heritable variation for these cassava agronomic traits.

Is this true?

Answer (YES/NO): NO